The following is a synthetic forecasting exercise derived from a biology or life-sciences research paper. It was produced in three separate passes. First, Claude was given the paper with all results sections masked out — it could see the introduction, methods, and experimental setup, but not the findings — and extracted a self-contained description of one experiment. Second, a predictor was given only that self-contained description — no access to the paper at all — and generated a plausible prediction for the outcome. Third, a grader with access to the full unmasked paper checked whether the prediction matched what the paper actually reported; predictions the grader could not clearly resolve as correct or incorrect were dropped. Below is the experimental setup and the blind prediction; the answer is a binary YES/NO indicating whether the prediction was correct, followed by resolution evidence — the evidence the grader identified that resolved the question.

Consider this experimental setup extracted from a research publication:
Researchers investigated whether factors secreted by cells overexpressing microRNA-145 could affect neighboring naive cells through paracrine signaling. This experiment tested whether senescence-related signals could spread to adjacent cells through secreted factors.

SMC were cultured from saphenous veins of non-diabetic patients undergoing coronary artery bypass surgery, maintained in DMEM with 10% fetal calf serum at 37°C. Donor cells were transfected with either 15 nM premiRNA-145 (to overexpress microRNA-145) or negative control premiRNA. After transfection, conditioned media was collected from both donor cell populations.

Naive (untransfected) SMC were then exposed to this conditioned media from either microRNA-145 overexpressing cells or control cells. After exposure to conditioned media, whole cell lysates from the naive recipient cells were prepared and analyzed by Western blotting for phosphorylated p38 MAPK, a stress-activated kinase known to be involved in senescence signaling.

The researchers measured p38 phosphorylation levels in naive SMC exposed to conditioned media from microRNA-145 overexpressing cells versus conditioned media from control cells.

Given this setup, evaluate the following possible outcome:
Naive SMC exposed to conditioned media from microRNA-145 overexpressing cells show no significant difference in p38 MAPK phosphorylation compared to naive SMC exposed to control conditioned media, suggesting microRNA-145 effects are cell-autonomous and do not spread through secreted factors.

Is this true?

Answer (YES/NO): NO